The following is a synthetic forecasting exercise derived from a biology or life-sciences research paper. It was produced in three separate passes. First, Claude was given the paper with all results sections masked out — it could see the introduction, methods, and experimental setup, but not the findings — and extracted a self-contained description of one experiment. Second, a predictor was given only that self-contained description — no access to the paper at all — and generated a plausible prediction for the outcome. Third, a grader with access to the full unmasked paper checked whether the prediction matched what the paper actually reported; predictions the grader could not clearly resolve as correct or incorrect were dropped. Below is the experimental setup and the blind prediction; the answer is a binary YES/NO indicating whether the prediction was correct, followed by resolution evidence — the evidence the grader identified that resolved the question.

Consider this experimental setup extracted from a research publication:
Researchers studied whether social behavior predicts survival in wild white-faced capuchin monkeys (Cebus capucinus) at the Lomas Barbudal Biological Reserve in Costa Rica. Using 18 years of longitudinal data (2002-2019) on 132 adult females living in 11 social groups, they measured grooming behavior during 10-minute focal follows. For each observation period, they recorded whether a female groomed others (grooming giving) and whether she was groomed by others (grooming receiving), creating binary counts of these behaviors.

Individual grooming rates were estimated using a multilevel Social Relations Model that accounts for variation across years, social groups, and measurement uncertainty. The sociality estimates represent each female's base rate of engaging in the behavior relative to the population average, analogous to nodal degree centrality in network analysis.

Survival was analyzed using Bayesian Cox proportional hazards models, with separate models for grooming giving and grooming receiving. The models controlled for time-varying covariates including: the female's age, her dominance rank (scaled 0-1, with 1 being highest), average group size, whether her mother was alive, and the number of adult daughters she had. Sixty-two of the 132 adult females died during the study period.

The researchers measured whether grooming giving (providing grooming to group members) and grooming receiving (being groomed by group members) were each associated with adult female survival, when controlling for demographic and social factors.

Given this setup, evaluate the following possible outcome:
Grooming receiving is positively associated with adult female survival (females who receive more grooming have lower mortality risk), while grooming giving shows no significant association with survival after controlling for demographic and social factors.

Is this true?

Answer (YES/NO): NO